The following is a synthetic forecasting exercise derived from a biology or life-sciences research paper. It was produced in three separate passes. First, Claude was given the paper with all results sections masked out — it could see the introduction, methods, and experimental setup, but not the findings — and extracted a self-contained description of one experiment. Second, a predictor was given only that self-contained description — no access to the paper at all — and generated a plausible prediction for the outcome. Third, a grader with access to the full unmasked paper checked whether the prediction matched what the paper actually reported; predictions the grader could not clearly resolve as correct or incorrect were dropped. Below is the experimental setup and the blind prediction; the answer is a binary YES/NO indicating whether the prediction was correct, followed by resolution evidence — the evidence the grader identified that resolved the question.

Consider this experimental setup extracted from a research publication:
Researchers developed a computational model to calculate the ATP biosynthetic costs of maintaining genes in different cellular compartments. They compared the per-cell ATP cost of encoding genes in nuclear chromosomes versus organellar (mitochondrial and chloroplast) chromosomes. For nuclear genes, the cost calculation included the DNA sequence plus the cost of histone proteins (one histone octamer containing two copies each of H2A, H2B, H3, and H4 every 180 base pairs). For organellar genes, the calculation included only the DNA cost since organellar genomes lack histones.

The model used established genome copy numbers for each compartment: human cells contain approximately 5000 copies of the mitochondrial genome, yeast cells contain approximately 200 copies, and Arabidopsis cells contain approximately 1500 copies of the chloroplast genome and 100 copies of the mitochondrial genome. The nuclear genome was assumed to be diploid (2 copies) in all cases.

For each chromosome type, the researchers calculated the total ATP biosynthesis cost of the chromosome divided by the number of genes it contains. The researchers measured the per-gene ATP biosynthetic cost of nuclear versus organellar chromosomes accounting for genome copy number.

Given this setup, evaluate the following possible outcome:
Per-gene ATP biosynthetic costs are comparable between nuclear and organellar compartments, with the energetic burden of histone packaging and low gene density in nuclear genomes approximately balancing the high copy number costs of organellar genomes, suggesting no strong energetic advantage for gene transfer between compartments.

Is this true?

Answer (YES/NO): NO